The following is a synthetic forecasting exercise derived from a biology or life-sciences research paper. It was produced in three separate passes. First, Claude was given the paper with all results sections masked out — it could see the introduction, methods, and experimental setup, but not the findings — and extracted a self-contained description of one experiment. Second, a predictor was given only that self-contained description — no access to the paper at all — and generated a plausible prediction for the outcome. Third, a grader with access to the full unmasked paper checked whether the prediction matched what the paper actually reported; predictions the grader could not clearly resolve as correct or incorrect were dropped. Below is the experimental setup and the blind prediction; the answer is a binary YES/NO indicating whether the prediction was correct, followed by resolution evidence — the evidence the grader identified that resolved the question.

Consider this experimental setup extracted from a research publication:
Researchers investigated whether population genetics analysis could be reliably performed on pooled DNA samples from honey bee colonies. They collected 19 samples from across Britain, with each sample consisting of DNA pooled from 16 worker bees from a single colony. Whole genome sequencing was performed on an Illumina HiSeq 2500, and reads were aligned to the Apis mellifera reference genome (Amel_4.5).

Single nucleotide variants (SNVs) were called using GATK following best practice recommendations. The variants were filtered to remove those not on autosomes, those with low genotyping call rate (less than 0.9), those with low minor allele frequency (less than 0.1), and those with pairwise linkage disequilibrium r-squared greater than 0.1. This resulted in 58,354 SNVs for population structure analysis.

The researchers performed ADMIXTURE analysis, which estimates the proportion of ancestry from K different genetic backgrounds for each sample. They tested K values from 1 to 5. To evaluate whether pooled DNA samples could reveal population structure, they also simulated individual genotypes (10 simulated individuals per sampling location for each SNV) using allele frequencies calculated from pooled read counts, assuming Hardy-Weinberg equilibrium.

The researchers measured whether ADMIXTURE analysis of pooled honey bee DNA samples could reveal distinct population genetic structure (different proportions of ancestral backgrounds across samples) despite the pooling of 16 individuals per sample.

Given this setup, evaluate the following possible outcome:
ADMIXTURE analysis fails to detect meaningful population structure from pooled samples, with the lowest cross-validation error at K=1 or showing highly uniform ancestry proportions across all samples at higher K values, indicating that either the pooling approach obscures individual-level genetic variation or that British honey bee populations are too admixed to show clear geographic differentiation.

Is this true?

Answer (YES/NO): NO